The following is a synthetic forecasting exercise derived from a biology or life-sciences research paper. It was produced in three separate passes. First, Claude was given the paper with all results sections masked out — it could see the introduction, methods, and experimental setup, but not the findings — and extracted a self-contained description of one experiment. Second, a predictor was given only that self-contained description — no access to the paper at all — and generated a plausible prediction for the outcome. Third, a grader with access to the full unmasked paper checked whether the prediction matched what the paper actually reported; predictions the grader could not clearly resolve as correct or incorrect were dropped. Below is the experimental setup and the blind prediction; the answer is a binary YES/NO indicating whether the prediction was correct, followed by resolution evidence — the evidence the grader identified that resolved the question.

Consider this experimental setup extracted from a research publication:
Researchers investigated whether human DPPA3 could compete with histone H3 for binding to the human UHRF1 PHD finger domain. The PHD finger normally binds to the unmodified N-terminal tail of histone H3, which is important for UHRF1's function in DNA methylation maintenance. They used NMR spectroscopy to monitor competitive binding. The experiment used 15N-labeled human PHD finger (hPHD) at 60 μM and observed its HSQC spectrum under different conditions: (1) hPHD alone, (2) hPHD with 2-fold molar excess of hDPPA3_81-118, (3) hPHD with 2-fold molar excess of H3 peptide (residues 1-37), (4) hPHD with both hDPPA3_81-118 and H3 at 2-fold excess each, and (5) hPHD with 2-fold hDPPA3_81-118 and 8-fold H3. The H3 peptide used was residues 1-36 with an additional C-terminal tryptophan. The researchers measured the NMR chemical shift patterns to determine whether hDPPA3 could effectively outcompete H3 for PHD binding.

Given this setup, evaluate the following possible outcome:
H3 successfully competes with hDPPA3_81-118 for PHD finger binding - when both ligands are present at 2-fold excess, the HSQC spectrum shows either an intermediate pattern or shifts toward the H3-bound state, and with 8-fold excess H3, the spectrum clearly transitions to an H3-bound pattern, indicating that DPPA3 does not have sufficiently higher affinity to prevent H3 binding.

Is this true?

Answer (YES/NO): YES